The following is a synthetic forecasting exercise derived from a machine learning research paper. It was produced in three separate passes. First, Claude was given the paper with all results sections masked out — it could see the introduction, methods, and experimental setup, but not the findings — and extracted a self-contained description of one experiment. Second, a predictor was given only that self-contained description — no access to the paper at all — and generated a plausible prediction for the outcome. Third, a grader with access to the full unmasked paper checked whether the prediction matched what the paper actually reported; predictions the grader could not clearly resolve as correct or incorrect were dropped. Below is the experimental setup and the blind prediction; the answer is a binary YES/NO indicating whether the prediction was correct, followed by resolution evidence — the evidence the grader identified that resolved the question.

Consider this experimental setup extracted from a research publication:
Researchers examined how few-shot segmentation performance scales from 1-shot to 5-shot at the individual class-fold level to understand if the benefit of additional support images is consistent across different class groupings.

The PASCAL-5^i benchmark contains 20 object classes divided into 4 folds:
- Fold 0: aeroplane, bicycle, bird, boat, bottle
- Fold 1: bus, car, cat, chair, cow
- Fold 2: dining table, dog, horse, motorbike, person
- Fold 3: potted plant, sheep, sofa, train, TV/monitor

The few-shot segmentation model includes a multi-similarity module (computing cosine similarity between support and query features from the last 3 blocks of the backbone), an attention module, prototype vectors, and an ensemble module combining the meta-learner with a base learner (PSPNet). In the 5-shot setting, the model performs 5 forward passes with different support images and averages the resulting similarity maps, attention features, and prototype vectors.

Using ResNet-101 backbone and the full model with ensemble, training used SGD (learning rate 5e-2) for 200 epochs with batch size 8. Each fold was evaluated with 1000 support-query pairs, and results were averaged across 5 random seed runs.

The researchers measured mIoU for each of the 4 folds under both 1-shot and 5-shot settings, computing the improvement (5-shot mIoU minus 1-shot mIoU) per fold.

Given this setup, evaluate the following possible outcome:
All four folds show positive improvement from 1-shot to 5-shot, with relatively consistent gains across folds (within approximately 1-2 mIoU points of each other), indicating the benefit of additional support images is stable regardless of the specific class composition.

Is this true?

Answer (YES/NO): NO